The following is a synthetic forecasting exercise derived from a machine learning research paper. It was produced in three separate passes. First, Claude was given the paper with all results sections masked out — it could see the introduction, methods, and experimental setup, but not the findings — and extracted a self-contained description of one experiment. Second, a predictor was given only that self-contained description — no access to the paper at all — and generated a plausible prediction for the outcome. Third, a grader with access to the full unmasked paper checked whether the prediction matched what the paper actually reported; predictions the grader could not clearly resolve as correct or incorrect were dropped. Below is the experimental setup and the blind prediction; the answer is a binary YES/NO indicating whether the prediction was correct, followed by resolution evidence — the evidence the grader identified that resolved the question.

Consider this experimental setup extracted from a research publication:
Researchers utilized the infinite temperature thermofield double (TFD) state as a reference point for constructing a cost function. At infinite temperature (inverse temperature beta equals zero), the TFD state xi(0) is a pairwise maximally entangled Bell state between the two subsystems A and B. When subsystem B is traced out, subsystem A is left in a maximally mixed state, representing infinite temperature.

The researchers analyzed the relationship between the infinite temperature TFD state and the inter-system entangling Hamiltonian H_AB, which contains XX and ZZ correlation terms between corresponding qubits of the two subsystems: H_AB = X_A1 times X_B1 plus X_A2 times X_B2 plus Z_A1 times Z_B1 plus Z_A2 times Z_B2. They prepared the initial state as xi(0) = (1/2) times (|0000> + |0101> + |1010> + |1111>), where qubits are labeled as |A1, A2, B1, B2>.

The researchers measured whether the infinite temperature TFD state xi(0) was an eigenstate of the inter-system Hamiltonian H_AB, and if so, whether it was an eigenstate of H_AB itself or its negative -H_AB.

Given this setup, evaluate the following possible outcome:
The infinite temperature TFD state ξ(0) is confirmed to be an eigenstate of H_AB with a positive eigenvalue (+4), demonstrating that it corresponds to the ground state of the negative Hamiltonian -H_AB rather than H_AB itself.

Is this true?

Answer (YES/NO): YES